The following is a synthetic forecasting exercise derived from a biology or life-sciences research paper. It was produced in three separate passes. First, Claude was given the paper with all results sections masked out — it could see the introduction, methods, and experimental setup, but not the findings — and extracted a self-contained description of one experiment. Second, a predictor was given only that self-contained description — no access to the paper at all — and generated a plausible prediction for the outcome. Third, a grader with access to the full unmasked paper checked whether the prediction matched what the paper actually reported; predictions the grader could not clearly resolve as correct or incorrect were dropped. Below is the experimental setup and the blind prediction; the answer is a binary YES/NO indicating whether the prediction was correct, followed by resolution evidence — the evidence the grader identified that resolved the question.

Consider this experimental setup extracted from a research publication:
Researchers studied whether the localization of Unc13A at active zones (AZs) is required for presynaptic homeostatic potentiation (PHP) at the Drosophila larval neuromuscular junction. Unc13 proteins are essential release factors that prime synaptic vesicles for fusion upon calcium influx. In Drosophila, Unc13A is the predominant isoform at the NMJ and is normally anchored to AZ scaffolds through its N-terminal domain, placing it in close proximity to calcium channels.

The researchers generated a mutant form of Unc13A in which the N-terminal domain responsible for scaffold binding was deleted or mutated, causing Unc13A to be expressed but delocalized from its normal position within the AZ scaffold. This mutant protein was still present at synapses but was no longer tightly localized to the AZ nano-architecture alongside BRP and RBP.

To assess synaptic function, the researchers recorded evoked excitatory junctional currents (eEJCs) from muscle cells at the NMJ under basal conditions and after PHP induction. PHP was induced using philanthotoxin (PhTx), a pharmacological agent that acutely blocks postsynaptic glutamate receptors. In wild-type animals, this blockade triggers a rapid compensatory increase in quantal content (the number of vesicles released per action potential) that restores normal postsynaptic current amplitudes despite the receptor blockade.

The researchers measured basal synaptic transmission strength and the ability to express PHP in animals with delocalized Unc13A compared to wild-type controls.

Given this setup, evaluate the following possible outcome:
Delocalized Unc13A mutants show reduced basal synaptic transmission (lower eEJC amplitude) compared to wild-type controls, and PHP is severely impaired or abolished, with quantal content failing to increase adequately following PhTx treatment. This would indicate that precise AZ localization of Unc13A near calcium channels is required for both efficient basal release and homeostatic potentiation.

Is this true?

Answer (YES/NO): NO